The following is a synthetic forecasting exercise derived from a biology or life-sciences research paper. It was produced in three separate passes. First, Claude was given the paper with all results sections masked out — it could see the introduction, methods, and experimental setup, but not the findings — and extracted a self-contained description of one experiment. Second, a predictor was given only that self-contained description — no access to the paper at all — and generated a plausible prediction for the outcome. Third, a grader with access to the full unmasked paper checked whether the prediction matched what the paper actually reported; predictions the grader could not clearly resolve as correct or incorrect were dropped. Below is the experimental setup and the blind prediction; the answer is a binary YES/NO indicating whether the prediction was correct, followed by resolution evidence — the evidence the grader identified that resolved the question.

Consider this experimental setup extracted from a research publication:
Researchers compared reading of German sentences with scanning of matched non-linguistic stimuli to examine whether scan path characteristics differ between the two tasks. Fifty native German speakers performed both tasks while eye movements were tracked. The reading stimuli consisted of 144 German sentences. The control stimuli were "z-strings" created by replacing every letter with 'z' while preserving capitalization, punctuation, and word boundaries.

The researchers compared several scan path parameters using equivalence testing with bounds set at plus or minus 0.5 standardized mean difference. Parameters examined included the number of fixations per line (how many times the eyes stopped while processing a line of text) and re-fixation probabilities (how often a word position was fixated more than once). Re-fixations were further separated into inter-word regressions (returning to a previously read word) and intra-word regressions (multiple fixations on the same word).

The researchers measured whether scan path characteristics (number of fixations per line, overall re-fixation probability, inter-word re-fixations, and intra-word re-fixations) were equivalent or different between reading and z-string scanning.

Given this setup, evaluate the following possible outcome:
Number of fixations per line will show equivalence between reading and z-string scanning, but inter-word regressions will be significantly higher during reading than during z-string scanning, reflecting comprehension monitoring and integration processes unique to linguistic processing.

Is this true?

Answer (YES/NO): YES